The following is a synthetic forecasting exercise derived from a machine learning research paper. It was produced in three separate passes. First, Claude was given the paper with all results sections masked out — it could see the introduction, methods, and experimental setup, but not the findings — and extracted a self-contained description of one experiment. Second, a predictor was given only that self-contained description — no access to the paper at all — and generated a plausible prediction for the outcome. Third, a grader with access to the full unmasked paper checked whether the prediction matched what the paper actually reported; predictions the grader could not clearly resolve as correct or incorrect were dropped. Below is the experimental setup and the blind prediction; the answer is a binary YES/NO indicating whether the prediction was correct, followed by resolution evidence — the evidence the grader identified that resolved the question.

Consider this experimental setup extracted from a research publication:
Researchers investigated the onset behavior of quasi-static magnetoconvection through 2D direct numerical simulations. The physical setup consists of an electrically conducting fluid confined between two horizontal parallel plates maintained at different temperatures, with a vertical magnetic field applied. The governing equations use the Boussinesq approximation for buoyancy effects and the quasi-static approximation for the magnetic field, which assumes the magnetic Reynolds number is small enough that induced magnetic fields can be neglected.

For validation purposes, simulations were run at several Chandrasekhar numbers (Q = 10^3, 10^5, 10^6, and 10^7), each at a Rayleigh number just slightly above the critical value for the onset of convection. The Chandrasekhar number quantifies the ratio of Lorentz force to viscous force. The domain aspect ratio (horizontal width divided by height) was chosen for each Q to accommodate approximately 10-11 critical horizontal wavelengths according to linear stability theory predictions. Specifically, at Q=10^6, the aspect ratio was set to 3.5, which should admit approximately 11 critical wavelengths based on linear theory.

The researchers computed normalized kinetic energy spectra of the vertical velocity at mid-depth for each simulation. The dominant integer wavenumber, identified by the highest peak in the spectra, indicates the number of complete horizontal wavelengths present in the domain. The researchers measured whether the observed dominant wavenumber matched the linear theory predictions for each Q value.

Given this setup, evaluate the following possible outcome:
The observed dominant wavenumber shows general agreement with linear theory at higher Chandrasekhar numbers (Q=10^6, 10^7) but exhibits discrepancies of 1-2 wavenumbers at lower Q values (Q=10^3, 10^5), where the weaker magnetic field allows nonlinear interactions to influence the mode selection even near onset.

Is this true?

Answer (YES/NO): NO